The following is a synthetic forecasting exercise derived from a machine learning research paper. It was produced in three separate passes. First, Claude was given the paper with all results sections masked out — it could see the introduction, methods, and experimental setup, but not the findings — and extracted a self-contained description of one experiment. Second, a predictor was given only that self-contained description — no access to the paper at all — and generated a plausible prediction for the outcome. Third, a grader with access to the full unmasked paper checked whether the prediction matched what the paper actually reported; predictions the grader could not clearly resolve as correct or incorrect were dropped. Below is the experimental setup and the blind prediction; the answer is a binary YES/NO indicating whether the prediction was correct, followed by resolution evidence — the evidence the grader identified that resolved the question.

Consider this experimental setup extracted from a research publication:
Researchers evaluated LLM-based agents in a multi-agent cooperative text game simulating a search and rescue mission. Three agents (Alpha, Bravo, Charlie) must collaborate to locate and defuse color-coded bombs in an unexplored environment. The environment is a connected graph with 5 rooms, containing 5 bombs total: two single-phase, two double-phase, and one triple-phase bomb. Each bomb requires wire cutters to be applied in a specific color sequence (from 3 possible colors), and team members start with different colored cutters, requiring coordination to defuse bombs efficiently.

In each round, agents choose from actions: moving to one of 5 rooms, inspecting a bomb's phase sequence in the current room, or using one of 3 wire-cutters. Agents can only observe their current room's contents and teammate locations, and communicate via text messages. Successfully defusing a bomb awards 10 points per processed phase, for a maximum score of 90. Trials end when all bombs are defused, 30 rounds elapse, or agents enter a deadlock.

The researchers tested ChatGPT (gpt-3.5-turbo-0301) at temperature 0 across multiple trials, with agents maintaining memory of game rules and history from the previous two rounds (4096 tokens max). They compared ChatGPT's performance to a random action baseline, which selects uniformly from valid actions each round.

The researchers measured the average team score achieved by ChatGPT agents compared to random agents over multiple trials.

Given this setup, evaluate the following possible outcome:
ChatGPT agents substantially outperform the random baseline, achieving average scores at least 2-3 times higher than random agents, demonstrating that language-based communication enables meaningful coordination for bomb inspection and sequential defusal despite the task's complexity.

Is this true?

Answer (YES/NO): NO